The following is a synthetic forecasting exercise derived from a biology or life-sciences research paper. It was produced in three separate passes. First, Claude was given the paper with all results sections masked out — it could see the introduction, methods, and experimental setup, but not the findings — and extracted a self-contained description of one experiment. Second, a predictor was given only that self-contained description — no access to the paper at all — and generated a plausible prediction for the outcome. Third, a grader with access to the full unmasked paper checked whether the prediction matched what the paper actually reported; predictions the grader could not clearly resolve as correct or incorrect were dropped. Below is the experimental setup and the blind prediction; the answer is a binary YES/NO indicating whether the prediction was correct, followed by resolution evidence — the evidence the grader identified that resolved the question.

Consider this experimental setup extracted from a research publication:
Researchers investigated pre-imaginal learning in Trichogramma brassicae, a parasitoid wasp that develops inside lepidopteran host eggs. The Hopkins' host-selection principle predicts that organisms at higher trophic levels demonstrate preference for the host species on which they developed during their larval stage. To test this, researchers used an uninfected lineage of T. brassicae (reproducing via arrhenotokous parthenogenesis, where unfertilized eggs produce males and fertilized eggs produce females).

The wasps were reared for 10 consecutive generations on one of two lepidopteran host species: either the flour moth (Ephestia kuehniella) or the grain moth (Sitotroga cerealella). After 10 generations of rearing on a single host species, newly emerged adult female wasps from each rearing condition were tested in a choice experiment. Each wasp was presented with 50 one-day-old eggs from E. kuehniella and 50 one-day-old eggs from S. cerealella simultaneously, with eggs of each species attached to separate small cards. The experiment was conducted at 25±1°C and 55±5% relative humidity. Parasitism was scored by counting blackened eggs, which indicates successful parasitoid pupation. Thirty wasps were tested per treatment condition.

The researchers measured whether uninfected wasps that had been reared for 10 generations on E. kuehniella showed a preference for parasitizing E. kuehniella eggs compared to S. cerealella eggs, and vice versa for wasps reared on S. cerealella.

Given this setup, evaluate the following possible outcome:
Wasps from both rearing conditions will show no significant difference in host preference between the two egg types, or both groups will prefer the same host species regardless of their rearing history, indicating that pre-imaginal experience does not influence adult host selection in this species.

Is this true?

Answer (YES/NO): NO